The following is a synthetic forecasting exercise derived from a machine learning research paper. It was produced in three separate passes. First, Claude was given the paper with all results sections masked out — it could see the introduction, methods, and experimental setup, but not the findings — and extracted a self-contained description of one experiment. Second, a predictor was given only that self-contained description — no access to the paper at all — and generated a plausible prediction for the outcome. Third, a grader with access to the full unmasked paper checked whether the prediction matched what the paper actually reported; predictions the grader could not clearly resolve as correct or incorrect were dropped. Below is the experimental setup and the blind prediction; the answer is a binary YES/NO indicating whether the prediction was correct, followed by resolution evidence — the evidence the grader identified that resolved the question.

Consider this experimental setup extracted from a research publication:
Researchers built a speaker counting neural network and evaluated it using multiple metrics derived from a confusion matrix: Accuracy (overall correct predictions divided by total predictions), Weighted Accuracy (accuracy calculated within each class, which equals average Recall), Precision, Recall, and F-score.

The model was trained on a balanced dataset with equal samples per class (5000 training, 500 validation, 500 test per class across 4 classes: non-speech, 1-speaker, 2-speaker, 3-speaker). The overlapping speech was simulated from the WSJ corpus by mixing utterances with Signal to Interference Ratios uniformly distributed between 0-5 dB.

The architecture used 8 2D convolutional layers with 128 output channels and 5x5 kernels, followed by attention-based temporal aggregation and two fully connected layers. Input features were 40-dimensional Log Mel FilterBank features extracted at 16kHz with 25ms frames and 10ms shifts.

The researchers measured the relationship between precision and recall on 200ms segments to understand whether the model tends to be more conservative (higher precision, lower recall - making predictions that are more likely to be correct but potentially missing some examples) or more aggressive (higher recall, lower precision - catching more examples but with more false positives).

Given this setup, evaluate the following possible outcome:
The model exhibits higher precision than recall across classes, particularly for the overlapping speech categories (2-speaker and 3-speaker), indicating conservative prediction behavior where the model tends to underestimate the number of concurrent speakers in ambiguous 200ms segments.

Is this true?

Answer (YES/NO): NO